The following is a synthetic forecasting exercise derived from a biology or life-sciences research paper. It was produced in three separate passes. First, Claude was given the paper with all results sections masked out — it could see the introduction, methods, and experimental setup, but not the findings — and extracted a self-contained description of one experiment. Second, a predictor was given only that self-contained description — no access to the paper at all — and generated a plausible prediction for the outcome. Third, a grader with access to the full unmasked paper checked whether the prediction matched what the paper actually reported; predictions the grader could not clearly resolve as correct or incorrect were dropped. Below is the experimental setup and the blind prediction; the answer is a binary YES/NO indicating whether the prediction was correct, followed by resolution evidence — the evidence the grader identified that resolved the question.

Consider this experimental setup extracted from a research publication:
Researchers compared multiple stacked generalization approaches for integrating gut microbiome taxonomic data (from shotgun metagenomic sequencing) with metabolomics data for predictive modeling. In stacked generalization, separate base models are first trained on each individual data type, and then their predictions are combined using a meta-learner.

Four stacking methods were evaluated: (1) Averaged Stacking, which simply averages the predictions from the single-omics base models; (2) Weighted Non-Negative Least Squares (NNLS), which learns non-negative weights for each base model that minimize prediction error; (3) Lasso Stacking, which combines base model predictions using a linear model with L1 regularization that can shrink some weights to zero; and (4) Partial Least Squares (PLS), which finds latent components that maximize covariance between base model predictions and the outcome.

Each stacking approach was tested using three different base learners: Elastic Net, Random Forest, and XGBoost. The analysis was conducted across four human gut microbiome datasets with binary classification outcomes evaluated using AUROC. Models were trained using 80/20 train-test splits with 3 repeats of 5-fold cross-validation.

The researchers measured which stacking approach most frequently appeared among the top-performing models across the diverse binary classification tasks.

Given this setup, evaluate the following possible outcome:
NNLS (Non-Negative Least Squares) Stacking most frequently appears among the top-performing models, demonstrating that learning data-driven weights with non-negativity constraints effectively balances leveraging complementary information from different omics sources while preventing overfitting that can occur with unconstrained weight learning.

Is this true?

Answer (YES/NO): NO